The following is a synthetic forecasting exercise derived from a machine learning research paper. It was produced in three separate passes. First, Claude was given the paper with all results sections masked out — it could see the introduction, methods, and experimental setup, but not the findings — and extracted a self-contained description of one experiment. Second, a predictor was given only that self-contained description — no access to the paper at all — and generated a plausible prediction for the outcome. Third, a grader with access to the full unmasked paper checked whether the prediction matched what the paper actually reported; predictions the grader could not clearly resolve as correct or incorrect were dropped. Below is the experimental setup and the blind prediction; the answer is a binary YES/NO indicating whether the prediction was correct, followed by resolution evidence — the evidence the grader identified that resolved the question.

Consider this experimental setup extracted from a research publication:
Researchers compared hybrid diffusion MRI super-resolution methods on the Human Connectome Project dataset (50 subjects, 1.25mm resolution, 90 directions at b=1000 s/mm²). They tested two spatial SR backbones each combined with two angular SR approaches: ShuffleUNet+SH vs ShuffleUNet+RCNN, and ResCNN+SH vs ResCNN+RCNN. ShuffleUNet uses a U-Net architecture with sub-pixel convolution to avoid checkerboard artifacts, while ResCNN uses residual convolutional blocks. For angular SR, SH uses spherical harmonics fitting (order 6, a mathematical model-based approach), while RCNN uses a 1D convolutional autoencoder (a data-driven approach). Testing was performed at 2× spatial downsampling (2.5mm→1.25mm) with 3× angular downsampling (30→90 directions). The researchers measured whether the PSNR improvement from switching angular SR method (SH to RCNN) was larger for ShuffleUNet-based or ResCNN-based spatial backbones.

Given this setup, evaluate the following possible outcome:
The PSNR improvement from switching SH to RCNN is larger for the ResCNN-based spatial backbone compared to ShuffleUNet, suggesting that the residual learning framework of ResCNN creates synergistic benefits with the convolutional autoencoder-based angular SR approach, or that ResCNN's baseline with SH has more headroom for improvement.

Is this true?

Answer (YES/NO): YES